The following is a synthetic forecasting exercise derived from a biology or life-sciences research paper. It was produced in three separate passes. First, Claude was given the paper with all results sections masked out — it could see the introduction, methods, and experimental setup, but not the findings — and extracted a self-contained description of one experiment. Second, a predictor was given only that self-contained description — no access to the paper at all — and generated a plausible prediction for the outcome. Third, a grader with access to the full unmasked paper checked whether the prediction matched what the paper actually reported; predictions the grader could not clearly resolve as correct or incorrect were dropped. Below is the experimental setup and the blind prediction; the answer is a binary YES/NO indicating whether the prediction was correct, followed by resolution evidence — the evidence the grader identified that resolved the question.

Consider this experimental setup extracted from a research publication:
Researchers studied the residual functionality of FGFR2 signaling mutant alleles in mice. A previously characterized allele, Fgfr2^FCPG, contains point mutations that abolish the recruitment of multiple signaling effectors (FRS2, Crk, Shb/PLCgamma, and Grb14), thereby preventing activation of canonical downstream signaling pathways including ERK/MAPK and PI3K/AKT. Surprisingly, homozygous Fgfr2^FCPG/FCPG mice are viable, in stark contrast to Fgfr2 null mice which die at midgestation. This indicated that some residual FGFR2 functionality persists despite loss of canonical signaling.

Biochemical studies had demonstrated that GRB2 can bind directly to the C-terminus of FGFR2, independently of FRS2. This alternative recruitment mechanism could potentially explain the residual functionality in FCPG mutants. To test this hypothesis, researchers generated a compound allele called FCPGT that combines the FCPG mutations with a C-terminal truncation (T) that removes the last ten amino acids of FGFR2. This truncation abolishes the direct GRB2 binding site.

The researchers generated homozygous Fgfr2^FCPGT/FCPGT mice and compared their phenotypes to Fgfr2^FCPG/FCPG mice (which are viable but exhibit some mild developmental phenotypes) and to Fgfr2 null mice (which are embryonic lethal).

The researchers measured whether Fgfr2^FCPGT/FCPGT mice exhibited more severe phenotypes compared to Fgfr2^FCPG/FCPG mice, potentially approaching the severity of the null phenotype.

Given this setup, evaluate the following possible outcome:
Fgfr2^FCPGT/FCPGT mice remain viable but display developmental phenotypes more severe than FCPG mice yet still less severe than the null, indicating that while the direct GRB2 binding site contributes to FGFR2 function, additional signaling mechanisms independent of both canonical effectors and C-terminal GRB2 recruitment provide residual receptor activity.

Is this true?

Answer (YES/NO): NO